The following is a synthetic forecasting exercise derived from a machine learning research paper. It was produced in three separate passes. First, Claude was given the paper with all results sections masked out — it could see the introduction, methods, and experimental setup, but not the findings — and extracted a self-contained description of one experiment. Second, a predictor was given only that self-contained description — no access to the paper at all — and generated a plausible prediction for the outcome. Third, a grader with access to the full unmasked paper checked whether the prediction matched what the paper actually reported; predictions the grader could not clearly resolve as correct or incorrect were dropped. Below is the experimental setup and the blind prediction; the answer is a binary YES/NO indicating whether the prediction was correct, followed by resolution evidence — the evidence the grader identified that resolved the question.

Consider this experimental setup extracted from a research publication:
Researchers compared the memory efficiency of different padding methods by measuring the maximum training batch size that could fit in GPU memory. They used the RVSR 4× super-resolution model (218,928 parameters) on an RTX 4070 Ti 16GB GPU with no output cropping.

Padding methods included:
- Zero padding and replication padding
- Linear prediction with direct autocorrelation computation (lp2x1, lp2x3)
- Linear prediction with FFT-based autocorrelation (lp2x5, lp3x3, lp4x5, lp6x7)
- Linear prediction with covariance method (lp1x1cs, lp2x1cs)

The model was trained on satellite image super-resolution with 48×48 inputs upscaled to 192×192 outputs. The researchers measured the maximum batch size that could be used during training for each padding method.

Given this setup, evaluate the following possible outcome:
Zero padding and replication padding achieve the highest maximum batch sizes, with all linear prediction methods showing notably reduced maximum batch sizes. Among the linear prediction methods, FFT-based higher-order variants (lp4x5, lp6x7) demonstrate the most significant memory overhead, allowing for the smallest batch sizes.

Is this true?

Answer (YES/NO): NO